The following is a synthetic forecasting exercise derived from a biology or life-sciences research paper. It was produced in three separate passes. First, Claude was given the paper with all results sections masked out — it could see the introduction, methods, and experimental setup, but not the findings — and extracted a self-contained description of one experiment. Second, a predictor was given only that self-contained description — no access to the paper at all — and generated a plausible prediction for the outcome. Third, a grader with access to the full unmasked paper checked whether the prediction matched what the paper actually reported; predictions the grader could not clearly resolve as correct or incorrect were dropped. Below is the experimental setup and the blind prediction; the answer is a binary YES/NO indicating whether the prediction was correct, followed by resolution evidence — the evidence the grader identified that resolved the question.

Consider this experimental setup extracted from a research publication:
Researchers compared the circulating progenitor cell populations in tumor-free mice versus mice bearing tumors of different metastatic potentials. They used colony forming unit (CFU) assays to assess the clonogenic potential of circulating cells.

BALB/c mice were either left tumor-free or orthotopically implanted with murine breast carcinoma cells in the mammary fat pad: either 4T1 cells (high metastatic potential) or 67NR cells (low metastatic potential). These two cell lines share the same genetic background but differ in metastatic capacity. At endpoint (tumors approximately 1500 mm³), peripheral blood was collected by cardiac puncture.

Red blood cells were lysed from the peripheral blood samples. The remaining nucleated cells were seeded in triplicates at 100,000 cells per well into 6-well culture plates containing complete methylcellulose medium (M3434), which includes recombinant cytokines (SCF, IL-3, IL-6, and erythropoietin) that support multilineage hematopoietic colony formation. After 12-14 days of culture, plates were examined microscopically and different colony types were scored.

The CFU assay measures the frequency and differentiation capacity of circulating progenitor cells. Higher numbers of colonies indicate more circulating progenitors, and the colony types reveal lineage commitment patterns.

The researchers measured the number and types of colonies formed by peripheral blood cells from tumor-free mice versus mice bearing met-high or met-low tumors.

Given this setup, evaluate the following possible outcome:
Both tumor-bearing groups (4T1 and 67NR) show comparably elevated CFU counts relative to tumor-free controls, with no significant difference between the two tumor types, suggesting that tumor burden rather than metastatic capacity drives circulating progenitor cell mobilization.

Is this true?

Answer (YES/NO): NO